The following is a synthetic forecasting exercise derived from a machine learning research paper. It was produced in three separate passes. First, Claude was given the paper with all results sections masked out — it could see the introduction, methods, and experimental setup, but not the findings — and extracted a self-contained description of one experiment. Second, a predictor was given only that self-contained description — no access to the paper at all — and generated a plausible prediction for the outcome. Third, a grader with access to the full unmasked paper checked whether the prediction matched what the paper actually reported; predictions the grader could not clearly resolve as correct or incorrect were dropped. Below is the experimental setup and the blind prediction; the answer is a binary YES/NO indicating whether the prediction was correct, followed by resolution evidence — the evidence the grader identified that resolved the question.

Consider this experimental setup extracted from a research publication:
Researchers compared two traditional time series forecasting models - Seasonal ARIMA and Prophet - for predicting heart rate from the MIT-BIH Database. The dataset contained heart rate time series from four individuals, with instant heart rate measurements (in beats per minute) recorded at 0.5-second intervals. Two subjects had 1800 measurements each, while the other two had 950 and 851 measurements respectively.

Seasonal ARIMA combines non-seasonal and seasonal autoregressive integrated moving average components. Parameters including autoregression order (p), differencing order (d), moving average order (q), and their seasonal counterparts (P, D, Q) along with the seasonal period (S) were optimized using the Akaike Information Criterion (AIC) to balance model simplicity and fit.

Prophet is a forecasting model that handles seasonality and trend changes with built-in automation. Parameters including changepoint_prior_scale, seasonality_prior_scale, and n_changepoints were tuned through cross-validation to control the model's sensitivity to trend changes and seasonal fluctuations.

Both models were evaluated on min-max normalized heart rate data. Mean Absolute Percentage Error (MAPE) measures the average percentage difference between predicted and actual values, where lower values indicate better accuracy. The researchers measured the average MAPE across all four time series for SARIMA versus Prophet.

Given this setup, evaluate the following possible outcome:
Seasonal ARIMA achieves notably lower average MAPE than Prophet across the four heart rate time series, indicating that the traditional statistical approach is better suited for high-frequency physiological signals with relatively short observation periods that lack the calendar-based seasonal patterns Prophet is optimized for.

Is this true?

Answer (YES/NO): NO